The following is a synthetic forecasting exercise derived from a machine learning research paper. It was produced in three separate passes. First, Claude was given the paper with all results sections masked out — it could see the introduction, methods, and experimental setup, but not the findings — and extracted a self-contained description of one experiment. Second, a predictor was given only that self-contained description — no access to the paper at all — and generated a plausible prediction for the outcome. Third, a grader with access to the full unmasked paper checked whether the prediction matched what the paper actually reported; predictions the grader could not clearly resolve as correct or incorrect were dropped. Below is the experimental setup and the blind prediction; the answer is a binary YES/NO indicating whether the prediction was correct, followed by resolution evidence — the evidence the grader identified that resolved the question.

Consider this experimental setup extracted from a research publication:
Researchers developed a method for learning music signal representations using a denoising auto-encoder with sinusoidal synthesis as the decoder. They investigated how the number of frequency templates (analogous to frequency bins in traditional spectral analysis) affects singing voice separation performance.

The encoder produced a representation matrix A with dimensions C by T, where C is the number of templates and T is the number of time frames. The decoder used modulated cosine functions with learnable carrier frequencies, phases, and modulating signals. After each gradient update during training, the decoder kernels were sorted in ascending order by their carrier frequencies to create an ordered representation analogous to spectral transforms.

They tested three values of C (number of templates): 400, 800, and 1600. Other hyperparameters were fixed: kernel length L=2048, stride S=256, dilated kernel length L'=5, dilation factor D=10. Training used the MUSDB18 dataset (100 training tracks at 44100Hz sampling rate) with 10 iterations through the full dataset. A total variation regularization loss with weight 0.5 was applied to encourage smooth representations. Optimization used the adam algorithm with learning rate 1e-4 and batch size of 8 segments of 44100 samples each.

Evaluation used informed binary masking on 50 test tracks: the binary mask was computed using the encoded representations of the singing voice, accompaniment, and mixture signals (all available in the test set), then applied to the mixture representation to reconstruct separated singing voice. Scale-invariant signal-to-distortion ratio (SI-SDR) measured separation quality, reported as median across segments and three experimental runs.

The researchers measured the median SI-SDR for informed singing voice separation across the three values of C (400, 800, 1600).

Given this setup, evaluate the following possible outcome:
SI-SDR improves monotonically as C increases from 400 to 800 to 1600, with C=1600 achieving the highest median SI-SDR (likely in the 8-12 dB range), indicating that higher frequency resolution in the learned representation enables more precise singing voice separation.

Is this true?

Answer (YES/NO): NO